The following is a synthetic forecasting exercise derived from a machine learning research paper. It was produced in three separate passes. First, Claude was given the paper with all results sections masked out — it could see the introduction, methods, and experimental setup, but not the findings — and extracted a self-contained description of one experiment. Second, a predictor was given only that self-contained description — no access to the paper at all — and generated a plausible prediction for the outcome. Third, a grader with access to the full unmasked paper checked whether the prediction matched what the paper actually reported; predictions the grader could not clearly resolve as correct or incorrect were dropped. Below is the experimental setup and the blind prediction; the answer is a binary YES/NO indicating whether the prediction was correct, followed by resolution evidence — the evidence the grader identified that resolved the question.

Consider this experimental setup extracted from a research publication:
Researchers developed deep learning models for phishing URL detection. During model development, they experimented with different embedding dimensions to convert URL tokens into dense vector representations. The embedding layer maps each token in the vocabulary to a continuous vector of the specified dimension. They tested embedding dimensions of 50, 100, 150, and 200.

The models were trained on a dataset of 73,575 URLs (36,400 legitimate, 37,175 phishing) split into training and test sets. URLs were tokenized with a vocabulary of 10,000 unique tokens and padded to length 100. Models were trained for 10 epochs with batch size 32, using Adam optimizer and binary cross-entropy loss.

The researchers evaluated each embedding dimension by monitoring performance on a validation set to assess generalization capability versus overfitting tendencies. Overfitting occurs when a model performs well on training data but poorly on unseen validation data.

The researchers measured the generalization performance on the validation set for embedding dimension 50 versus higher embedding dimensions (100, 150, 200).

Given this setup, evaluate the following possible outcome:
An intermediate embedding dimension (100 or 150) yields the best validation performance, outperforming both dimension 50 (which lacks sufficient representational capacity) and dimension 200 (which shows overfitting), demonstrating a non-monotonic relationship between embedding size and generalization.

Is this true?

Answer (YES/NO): NO